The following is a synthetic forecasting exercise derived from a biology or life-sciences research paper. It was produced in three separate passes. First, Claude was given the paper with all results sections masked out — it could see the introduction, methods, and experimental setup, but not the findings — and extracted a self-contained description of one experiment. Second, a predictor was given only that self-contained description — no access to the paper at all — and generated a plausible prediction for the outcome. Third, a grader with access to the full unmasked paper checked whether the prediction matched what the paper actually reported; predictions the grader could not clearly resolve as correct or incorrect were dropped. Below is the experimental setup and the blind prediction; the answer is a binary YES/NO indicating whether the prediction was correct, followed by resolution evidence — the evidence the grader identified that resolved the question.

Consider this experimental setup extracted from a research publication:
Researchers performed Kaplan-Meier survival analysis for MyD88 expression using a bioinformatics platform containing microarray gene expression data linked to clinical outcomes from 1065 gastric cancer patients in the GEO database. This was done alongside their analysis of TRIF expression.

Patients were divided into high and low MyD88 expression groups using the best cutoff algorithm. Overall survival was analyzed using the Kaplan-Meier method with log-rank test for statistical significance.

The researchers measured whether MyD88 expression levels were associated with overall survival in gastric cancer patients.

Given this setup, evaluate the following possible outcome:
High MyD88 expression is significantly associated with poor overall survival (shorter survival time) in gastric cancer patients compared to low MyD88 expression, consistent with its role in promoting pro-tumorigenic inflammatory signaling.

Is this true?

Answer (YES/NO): NO